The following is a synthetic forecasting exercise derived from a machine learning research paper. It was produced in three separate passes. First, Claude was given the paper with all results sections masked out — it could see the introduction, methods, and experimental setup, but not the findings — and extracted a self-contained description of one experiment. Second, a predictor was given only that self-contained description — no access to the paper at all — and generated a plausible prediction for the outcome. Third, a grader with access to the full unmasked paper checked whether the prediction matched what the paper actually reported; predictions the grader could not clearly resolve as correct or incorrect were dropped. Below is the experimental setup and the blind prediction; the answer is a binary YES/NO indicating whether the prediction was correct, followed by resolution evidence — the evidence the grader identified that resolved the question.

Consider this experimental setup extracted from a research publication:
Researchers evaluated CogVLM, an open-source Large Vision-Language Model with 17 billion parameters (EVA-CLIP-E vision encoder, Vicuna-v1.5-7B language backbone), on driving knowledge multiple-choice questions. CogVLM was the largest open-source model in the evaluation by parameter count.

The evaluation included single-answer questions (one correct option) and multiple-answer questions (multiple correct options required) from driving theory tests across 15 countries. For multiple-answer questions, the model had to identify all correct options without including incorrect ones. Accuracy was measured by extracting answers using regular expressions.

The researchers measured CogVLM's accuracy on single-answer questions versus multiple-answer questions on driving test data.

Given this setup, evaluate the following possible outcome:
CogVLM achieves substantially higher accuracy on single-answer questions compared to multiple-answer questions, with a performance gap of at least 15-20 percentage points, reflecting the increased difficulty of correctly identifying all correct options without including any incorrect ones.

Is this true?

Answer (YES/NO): YES